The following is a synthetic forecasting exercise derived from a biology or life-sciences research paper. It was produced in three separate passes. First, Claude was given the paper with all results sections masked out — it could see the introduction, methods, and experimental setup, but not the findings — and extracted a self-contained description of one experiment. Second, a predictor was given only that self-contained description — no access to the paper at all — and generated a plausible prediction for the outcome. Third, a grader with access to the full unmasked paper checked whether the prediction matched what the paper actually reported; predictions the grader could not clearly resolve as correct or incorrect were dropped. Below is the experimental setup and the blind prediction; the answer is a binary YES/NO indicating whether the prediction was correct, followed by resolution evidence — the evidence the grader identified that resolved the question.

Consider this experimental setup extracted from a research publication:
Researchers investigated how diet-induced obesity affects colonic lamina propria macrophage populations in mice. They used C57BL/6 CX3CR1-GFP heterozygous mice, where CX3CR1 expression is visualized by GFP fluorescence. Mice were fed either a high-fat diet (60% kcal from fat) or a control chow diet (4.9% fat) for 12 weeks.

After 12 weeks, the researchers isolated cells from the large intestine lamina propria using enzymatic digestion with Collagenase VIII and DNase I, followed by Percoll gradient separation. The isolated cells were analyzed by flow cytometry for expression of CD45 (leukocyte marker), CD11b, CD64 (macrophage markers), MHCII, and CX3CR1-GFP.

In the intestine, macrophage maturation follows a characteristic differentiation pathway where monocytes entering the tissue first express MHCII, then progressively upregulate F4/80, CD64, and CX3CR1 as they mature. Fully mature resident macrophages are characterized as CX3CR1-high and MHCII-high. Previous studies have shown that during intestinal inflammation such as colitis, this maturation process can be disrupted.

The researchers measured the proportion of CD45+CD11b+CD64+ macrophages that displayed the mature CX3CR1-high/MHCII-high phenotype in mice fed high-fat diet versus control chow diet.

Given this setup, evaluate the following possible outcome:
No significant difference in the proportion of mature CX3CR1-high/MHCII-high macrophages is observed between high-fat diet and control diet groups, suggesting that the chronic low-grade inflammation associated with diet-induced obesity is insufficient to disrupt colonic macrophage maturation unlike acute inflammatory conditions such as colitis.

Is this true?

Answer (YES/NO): NO